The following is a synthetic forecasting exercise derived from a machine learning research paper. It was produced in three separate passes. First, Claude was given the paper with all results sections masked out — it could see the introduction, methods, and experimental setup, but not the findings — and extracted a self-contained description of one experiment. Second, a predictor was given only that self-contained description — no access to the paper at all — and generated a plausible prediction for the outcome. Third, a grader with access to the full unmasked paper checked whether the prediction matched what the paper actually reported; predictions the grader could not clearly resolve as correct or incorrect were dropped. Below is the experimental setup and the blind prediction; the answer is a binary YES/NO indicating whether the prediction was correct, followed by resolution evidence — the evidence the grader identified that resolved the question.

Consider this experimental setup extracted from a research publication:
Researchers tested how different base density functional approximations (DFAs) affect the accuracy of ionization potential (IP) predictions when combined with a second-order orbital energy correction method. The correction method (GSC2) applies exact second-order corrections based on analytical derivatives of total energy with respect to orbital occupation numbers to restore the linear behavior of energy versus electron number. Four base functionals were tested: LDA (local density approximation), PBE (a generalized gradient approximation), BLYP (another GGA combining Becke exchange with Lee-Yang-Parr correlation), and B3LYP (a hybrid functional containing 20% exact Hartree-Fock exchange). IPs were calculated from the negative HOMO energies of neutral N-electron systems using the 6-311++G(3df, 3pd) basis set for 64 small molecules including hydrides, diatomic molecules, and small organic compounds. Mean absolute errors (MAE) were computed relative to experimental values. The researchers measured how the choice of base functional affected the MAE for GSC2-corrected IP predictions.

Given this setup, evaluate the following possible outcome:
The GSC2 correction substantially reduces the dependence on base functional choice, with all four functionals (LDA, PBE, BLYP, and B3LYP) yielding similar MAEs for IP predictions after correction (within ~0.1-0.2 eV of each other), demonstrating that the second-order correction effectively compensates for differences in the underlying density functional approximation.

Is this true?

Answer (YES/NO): YES